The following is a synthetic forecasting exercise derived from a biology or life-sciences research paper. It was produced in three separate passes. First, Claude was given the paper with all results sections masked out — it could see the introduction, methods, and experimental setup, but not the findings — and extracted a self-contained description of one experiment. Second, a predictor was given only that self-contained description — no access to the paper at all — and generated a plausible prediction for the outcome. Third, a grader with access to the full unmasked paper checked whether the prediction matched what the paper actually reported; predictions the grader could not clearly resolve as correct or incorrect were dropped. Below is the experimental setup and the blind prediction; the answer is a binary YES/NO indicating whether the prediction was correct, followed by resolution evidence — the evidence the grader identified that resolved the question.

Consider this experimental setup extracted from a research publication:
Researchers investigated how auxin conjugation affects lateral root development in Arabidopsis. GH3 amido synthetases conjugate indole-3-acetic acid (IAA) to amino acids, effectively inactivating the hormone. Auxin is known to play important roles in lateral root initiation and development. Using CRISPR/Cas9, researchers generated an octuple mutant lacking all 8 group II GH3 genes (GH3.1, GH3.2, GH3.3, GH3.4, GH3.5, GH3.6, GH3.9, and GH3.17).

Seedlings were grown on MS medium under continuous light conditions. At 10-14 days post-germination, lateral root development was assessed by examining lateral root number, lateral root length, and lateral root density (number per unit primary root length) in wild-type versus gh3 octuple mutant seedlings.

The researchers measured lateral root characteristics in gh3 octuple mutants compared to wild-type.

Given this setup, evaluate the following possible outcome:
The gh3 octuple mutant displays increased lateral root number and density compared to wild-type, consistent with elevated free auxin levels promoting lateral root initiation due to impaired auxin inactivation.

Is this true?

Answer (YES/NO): YES